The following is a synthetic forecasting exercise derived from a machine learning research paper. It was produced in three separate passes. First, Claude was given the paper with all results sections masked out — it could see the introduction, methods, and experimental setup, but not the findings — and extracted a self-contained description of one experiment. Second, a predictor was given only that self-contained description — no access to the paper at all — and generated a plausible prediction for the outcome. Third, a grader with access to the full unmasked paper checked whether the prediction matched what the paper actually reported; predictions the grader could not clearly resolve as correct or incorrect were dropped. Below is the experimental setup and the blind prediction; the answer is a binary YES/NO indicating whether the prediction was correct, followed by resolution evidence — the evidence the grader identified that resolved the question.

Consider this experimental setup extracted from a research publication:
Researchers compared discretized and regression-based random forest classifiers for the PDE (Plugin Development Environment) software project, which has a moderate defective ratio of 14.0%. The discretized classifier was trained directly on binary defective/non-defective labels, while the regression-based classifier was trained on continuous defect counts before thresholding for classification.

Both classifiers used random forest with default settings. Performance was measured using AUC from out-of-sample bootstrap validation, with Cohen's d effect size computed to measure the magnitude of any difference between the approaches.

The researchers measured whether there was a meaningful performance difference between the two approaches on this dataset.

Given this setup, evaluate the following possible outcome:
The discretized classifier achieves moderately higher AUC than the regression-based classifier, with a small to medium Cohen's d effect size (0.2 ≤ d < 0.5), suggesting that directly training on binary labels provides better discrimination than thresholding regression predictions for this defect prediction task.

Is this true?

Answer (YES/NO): NO